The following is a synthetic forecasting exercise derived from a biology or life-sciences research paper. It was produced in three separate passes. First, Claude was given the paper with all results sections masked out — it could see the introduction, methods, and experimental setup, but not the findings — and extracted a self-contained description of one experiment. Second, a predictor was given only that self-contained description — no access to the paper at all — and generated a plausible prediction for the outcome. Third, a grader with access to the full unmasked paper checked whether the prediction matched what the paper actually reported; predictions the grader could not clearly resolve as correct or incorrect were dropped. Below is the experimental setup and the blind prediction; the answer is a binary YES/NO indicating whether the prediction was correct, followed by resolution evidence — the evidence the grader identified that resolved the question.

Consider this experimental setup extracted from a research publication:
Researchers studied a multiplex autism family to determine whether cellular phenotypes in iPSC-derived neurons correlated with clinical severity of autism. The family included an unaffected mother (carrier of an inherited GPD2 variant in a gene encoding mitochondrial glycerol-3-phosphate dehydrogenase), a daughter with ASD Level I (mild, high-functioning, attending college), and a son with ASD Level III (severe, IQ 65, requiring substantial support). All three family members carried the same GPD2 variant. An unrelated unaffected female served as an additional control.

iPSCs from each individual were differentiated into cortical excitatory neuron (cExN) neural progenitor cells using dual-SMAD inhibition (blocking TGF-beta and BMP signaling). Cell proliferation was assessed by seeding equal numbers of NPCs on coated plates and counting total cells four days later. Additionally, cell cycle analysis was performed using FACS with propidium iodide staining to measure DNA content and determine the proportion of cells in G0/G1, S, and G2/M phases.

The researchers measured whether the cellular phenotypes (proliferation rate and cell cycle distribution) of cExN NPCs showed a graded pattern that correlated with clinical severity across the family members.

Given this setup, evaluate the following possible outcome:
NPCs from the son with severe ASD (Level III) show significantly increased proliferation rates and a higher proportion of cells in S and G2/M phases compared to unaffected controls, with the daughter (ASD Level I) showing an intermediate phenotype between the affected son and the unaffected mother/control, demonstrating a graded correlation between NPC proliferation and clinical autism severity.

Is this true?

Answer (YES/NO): NO